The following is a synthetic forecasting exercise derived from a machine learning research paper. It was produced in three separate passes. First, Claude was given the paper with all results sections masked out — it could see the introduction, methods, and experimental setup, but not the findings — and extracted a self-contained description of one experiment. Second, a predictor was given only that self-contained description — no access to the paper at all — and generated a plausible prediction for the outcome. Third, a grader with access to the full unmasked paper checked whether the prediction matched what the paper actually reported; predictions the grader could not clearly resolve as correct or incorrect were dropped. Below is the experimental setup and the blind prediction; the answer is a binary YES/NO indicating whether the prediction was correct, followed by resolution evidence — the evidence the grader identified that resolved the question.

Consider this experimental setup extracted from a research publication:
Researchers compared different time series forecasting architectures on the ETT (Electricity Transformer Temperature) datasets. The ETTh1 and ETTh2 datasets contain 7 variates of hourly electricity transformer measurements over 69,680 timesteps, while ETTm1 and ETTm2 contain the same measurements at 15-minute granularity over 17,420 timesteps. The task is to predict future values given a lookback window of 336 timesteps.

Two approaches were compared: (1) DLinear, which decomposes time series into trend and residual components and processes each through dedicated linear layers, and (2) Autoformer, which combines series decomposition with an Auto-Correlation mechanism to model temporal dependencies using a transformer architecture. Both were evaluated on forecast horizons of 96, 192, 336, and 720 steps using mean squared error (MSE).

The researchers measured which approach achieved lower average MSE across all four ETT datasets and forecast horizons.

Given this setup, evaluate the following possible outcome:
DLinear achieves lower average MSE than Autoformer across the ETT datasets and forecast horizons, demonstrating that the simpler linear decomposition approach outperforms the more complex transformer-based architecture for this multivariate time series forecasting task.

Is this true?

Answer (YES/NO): NO